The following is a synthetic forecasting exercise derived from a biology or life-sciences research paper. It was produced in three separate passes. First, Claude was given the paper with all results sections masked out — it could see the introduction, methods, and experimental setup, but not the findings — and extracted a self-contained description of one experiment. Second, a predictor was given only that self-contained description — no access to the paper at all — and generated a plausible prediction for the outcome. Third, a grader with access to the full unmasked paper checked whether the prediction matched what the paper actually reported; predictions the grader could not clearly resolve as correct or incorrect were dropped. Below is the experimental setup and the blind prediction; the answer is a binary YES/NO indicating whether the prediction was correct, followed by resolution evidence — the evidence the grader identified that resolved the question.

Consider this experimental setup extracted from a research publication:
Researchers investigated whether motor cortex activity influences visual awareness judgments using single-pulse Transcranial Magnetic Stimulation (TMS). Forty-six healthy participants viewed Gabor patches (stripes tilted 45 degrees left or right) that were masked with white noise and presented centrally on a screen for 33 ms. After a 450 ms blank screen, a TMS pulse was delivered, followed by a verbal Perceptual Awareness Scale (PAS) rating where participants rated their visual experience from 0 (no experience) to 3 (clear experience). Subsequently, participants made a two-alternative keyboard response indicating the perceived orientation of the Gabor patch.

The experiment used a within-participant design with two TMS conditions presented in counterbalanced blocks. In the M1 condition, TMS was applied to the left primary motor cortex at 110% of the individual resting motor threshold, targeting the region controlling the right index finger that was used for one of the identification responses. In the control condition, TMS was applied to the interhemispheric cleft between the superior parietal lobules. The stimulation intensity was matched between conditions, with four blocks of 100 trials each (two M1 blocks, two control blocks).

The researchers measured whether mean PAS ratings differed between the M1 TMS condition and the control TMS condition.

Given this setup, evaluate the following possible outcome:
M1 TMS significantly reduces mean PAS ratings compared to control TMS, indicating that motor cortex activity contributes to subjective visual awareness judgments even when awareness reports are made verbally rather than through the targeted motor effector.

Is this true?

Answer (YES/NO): NO